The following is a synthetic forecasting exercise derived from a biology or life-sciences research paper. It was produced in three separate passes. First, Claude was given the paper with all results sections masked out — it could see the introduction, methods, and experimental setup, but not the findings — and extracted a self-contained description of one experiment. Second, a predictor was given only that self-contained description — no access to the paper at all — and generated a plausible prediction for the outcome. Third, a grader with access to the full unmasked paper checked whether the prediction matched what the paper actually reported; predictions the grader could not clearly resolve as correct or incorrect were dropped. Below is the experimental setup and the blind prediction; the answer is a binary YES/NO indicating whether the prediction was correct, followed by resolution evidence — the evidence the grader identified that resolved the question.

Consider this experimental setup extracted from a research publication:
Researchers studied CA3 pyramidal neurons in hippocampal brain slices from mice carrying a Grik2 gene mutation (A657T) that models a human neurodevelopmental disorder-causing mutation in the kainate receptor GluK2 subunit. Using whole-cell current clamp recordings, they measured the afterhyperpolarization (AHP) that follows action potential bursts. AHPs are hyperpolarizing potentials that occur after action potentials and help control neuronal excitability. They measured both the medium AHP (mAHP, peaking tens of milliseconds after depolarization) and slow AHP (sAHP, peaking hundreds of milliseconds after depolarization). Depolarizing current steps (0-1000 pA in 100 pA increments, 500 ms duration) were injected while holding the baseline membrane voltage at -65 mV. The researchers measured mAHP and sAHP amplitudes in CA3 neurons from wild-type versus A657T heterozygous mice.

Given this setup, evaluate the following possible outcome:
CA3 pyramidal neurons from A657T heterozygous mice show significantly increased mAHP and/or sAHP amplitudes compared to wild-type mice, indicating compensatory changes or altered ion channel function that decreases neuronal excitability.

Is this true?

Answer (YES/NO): NO